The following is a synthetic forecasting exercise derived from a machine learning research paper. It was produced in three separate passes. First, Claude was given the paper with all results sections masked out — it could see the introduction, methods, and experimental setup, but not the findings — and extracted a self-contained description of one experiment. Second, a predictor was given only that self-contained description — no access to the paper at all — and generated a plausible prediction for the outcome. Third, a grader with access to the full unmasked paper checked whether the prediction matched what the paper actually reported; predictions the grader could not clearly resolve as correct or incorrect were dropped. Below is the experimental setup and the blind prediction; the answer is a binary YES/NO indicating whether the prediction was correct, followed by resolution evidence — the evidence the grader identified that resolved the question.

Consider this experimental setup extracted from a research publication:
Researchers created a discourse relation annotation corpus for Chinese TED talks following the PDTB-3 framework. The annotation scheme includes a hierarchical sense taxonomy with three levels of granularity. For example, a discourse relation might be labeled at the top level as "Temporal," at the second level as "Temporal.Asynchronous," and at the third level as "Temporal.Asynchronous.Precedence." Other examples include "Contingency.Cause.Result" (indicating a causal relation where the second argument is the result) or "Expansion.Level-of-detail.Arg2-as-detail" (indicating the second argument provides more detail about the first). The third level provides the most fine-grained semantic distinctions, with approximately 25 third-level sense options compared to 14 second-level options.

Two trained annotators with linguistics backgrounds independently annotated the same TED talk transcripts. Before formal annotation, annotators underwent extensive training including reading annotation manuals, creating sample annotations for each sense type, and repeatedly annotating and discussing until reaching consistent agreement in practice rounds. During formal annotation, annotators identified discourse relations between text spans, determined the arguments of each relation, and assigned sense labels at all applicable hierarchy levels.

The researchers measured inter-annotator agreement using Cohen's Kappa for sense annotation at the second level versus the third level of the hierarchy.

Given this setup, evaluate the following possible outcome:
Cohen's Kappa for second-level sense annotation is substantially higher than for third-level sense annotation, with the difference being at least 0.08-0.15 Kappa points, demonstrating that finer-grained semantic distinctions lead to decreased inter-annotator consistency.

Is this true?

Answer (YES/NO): NO